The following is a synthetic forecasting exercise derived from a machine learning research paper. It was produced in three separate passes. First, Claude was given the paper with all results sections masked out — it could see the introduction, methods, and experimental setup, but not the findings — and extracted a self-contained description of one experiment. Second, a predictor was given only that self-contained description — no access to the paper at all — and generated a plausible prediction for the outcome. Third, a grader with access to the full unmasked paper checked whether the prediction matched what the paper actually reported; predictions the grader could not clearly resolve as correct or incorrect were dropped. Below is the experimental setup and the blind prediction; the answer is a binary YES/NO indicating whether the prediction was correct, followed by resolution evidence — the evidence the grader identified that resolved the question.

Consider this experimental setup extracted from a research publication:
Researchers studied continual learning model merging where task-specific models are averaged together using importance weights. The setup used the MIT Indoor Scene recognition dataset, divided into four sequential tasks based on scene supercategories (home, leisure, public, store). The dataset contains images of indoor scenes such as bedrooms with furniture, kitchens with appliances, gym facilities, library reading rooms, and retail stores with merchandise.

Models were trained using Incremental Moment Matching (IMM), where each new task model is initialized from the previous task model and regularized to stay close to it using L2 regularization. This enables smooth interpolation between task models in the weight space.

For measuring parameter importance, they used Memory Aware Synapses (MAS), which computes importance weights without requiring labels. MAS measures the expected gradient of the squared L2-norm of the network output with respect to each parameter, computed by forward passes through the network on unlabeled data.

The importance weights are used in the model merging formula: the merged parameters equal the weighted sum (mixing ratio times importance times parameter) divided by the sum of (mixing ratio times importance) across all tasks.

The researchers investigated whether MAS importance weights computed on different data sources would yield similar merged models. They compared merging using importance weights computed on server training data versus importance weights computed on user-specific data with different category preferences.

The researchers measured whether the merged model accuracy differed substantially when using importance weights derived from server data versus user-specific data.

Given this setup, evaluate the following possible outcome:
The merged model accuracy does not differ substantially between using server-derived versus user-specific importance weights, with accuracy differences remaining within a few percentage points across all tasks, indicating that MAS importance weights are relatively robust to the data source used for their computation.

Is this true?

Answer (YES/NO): YES